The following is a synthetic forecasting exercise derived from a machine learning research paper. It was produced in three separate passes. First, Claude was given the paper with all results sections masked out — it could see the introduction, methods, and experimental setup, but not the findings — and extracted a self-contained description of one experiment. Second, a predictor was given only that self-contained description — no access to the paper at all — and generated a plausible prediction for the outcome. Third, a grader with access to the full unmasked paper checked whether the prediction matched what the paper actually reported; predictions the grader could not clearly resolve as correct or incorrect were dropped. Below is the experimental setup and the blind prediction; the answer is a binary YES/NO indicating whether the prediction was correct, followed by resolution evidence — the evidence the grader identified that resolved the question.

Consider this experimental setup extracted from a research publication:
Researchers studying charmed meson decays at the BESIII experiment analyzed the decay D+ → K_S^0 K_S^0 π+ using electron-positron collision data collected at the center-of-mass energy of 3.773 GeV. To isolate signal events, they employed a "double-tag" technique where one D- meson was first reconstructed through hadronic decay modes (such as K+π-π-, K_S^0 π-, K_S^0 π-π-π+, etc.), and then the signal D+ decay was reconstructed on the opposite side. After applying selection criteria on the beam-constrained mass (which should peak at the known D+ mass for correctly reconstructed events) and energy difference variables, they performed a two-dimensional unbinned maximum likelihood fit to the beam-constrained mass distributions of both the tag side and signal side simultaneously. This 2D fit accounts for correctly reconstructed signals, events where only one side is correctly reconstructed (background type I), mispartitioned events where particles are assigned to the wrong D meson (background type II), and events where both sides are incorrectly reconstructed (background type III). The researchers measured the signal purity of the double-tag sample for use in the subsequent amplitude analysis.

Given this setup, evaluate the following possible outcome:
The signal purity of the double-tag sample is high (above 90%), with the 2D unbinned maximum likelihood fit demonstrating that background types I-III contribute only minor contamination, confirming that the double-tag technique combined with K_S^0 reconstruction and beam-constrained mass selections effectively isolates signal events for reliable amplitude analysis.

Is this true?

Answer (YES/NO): NO